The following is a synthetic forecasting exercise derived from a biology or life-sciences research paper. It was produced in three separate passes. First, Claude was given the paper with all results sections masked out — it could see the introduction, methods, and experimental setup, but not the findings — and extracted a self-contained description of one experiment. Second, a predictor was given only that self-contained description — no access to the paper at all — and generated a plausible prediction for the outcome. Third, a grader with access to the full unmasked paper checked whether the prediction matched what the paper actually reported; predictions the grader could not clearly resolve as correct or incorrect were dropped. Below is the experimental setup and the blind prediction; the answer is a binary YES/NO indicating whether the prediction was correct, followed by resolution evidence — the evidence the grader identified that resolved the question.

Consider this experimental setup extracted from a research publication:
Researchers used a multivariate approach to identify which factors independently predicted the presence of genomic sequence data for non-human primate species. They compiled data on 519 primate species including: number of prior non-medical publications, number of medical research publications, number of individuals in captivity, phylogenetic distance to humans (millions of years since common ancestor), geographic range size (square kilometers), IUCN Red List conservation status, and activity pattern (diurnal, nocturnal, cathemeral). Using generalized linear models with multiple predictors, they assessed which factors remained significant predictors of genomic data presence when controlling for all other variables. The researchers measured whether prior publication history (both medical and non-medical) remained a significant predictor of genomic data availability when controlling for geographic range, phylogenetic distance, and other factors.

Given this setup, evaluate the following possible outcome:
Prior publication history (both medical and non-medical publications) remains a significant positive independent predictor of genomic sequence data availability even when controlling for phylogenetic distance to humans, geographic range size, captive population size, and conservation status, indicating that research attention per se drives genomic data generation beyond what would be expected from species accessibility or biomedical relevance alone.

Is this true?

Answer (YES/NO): NO